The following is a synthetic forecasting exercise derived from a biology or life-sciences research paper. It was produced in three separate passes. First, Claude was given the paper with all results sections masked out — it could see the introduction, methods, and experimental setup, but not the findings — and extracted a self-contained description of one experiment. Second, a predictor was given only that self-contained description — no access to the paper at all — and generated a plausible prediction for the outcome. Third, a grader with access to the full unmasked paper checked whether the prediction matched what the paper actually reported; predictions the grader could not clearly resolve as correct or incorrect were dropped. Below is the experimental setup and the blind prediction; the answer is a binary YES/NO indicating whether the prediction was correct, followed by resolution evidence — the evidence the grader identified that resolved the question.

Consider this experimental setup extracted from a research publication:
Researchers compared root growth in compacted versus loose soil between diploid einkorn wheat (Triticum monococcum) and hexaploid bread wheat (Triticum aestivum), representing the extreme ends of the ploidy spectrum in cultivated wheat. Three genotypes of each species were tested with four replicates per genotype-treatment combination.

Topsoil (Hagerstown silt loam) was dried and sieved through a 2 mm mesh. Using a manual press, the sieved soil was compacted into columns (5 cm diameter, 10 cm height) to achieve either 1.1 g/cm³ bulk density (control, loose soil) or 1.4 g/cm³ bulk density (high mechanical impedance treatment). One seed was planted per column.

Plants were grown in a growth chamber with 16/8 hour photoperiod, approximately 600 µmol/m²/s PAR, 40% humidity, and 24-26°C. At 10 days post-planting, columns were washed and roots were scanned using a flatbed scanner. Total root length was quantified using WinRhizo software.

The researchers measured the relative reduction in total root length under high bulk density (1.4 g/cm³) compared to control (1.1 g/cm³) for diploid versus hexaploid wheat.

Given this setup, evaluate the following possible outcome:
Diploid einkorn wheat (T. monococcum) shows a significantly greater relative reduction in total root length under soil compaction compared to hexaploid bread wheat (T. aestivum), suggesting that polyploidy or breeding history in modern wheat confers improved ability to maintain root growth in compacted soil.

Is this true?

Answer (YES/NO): NO